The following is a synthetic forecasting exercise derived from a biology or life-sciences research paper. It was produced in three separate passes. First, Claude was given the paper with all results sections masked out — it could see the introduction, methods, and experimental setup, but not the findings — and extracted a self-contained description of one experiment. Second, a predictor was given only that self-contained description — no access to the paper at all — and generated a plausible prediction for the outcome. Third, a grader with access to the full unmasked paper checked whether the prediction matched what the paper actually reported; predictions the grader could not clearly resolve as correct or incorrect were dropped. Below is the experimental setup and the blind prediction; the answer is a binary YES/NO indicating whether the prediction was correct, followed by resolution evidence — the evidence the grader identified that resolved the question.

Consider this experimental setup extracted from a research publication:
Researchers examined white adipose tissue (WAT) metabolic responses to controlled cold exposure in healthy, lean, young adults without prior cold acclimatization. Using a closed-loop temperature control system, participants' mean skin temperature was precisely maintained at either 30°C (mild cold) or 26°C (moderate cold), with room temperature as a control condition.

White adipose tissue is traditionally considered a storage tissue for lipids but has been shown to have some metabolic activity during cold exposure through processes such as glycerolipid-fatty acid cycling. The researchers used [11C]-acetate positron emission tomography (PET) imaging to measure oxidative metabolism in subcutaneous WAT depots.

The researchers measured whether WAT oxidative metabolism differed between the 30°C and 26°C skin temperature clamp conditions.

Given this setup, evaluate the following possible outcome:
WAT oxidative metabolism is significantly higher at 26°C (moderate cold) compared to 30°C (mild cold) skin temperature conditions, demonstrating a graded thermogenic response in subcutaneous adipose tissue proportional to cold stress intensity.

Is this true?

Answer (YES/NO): NO